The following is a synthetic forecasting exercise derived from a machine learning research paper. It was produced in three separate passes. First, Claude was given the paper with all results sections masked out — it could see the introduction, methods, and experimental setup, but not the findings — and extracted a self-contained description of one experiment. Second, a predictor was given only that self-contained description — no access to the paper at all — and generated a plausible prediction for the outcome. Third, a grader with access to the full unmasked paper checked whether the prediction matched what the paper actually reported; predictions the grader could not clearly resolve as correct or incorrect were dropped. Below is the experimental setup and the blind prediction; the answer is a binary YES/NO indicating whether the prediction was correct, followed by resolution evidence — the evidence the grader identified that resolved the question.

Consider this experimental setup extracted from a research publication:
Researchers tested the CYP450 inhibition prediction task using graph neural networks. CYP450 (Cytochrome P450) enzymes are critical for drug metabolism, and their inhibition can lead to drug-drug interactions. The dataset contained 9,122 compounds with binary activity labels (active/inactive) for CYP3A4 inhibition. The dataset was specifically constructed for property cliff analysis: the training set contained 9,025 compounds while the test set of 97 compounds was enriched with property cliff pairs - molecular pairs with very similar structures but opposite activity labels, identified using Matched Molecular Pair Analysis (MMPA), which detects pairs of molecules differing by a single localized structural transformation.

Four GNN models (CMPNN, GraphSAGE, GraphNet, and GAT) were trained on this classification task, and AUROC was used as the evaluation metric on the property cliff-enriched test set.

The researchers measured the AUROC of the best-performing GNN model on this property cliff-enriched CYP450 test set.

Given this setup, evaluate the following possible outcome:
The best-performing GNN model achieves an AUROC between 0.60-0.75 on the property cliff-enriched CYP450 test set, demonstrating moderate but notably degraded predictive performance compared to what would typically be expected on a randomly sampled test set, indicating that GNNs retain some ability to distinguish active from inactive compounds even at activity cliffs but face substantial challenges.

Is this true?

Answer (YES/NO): YES